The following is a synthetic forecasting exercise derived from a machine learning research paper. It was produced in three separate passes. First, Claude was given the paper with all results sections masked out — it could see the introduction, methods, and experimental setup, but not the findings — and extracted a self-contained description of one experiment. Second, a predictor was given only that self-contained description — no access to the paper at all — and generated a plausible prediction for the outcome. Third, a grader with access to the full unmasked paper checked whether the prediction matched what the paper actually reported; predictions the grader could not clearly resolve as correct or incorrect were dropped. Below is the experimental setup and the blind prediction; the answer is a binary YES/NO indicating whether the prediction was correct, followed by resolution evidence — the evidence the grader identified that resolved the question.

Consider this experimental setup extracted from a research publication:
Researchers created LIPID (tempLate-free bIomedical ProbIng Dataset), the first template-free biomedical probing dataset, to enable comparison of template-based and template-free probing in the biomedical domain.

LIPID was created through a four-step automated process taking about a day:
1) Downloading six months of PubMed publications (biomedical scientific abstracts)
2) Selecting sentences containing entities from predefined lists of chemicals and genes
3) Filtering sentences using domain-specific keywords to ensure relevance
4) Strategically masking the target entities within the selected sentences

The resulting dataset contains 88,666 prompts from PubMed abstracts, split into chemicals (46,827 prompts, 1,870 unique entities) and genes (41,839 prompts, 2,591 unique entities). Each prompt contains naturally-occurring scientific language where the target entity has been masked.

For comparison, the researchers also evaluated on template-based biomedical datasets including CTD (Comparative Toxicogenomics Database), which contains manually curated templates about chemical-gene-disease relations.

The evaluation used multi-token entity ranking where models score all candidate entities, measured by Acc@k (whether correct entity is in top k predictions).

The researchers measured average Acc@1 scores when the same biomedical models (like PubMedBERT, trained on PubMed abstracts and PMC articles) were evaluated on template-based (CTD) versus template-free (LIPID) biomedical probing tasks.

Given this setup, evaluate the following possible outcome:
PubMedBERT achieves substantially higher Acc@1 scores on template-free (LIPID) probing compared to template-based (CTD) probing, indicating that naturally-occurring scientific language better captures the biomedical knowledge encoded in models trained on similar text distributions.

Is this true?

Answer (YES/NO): YES